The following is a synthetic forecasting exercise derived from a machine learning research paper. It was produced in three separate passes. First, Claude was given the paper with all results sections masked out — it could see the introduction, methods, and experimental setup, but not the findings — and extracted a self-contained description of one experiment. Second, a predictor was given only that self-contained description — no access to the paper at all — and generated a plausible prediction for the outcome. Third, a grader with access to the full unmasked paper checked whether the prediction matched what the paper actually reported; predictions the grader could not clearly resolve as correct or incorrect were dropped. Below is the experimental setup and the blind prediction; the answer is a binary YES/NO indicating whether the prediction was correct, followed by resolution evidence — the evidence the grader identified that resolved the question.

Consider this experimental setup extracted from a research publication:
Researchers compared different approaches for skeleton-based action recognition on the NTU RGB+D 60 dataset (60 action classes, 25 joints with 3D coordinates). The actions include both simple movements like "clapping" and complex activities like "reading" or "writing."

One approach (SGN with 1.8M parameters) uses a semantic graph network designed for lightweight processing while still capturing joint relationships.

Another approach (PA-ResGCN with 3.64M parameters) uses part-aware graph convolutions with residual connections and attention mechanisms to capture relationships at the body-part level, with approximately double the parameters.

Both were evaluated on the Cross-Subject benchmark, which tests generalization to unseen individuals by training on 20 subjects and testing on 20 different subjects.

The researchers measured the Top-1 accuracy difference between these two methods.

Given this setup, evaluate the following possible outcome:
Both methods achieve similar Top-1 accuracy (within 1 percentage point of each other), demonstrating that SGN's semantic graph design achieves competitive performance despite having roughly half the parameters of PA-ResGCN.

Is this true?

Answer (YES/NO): NO